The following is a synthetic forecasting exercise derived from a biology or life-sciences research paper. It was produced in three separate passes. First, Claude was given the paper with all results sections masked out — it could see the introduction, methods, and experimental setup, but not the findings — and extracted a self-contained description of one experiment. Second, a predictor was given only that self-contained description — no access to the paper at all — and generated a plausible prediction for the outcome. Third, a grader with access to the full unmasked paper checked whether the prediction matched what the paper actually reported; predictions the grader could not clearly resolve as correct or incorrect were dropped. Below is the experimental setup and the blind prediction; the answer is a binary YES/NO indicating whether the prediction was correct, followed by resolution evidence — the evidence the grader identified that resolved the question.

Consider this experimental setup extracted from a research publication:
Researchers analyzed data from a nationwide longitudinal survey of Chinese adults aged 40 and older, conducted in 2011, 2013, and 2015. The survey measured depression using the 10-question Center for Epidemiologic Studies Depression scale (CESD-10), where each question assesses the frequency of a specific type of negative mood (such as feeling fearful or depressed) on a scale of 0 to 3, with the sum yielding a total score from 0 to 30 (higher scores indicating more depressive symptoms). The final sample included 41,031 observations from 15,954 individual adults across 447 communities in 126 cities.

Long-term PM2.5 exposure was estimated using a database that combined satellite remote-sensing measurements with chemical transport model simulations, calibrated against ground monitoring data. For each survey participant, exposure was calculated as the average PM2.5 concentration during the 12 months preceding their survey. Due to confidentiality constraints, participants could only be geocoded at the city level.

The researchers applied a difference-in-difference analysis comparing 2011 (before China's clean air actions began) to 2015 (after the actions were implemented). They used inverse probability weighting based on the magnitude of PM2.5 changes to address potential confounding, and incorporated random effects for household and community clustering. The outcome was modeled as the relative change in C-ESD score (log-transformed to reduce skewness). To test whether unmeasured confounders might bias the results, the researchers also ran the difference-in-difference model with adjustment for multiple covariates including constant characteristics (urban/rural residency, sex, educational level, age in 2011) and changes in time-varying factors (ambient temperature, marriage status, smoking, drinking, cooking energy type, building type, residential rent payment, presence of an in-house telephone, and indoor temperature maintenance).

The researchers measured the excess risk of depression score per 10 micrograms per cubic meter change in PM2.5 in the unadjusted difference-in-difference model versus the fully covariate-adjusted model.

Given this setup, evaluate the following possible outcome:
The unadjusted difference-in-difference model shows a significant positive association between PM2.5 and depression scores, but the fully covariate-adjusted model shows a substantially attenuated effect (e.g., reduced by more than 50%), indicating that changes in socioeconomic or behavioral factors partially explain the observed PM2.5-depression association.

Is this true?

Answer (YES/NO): NO